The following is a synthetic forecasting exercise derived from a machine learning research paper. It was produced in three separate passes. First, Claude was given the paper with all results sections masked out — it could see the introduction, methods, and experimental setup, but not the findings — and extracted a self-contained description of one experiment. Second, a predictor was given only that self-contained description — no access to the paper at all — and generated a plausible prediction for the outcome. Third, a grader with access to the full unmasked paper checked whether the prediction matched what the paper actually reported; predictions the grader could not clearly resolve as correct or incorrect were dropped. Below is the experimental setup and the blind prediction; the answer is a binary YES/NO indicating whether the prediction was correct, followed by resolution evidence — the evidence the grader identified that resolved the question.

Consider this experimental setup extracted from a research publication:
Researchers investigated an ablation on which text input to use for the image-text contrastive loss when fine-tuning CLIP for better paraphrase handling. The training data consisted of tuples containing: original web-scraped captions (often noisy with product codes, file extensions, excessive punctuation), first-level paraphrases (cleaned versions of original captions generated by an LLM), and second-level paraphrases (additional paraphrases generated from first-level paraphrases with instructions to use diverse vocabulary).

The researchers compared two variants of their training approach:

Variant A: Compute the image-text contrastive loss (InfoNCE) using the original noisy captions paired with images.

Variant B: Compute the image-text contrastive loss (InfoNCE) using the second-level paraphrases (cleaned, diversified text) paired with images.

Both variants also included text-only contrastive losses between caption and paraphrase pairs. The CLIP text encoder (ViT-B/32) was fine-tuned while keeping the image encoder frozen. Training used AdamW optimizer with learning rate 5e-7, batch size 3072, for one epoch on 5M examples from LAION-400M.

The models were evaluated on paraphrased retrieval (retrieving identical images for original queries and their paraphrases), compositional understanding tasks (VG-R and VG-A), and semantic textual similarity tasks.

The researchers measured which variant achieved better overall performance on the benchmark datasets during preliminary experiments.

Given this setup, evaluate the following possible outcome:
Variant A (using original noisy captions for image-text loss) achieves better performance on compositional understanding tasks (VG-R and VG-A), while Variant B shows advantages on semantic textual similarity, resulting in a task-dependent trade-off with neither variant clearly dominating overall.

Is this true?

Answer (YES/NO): NO